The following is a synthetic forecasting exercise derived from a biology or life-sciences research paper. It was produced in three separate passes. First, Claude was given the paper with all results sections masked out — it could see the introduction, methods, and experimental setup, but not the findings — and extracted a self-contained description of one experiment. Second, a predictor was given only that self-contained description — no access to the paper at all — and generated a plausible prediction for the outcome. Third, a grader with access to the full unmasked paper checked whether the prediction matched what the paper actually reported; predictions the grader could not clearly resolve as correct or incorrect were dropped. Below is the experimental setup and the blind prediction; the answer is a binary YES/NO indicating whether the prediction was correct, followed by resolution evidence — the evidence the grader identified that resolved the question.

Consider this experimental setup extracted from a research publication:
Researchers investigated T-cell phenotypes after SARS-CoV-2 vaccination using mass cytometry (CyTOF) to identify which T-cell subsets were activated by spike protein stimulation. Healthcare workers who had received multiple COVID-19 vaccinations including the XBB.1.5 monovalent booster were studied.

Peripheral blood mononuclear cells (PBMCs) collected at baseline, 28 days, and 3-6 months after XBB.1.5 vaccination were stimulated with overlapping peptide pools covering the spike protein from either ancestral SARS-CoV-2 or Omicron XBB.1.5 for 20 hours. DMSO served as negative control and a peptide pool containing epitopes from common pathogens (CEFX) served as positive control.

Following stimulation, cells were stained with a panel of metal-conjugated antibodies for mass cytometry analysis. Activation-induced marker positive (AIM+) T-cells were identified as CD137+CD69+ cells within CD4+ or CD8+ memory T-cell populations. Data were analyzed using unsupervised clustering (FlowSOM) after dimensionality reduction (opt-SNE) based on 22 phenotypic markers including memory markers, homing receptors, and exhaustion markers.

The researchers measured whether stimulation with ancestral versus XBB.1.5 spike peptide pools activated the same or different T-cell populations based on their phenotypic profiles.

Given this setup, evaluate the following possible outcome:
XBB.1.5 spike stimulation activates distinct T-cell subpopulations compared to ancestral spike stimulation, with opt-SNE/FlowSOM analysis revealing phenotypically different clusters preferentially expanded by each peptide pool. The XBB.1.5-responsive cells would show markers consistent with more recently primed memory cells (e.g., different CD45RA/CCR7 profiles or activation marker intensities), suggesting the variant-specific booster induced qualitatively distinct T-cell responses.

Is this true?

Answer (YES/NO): NO